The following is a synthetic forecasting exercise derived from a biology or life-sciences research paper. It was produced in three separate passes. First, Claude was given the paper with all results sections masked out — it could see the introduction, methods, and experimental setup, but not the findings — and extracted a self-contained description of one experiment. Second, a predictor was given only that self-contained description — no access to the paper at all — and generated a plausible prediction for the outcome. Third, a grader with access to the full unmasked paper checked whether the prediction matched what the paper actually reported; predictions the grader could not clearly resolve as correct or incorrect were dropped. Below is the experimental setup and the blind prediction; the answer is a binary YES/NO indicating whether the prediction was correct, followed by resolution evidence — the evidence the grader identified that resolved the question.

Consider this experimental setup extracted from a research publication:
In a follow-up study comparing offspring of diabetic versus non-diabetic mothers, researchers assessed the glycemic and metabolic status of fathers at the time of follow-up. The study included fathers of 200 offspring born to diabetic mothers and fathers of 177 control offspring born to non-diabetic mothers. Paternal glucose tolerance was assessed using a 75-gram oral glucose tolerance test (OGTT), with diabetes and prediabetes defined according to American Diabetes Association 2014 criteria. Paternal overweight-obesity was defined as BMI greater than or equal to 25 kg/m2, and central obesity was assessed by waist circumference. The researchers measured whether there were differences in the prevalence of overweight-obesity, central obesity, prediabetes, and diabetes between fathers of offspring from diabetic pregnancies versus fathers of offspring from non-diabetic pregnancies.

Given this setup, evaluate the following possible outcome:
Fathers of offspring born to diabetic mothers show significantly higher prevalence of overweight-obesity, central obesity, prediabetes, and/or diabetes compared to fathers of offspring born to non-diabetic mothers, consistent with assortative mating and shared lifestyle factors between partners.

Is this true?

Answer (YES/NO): YES